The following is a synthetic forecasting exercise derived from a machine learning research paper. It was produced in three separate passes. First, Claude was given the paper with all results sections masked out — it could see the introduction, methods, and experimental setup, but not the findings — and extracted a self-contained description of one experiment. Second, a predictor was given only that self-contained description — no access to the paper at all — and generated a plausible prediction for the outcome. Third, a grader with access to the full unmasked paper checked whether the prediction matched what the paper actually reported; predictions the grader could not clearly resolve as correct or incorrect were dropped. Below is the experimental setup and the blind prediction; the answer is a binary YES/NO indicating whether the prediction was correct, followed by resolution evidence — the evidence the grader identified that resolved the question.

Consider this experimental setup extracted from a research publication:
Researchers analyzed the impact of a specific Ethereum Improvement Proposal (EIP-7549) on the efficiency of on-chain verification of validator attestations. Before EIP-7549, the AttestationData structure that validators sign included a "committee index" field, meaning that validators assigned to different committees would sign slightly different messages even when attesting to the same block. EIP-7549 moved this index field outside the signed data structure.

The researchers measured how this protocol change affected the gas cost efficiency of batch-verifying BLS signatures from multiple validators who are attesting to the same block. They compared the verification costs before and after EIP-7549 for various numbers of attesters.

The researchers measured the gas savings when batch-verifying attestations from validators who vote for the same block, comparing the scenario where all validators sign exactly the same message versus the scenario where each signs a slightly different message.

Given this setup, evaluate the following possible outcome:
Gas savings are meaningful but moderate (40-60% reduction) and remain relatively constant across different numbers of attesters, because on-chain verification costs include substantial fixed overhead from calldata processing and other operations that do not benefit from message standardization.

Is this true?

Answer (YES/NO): NO